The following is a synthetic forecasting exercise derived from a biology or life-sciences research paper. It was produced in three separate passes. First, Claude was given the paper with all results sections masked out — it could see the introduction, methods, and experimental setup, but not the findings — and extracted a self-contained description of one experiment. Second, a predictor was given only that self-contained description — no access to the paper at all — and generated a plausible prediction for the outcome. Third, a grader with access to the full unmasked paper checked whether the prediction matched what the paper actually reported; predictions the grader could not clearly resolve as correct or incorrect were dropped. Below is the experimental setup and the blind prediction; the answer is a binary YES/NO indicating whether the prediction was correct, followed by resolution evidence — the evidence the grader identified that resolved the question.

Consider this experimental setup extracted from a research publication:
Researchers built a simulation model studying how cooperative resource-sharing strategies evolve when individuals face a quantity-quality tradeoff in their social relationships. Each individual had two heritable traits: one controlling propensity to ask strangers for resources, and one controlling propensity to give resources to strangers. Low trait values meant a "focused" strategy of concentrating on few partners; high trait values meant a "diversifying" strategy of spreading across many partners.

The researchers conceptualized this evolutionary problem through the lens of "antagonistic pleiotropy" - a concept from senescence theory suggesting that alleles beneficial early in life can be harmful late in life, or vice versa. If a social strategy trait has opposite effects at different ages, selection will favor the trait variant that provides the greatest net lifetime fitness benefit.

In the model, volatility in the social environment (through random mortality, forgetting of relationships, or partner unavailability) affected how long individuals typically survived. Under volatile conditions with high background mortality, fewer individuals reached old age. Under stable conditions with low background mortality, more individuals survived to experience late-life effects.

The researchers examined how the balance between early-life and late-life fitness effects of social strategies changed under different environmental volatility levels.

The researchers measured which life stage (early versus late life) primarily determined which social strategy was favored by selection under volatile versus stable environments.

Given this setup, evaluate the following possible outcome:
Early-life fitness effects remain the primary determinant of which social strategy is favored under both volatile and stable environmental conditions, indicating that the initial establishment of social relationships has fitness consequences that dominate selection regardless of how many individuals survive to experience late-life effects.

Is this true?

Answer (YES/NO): NO